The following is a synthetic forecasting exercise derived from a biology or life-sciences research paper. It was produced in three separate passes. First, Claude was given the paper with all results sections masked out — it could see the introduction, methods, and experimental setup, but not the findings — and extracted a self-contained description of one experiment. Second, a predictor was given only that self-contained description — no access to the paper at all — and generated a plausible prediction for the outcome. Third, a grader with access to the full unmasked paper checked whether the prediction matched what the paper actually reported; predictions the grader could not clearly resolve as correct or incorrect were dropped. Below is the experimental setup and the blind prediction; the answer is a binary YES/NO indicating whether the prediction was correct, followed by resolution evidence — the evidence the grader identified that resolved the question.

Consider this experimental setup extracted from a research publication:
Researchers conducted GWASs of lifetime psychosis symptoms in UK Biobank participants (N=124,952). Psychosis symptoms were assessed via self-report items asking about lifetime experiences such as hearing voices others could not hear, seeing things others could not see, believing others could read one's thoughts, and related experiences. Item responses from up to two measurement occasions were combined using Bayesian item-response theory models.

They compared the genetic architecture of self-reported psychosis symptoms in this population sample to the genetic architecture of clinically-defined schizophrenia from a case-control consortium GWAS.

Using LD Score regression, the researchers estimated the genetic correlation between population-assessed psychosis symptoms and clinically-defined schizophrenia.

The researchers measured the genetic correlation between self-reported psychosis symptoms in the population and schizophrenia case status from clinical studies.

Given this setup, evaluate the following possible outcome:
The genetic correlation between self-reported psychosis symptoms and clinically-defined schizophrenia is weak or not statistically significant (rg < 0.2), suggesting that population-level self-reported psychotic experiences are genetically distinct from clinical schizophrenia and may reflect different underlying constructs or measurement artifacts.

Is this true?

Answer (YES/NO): NO